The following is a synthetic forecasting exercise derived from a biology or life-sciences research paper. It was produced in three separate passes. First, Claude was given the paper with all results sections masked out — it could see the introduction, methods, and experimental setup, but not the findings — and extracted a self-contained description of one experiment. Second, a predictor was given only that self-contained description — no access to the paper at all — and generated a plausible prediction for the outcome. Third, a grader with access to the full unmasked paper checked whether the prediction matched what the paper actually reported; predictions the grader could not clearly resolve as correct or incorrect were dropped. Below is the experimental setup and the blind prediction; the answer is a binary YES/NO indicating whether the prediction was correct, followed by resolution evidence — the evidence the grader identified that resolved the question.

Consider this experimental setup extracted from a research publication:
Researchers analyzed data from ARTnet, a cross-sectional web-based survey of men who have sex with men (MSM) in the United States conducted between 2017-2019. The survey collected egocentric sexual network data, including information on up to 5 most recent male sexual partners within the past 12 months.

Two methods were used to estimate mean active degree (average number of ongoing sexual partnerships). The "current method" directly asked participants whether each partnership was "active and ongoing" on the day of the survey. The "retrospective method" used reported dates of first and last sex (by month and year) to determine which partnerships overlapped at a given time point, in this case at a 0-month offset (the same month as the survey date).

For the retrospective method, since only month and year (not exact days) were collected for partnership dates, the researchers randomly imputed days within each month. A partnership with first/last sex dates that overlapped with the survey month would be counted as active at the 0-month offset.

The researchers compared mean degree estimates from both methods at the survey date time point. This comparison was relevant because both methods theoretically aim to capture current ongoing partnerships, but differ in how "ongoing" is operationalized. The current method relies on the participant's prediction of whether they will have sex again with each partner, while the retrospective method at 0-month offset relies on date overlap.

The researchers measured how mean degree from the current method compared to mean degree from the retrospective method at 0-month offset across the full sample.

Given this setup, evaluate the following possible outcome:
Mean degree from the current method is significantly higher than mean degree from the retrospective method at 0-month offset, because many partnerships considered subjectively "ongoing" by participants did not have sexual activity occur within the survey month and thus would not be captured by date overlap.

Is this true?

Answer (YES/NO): NO